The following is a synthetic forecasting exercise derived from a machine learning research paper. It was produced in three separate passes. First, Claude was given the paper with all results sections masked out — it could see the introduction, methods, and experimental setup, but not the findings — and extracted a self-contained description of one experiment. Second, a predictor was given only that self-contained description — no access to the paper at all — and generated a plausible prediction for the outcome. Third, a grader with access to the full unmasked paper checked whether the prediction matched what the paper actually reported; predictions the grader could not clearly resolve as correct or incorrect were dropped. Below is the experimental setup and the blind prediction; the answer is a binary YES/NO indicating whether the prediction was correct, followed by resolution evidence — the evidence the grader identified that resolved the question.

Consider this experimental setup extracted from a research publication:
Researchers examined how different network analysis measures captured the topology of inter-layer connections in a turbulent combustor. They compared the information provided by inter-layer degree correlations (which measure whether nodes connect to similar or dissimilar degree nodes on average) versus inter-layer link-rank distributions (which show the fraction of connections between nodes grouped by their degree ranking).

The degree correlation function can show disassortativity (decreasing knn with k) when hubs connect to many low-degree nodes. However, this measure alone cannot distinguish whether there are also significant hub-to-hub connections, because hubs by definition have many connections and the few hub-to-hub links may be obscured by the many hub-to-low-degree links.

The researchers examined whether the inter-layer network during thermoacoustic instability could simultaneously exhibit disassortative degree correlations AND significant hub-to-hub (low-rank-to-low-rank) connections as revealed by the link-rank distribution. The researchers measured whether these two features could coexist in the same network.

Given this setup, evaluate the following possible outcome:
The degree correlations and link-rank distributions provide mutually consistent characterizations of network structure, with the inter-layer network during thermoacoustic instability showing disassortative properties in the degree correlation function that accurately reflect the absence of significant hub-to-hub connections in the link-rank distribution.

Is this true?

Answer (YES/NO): NO